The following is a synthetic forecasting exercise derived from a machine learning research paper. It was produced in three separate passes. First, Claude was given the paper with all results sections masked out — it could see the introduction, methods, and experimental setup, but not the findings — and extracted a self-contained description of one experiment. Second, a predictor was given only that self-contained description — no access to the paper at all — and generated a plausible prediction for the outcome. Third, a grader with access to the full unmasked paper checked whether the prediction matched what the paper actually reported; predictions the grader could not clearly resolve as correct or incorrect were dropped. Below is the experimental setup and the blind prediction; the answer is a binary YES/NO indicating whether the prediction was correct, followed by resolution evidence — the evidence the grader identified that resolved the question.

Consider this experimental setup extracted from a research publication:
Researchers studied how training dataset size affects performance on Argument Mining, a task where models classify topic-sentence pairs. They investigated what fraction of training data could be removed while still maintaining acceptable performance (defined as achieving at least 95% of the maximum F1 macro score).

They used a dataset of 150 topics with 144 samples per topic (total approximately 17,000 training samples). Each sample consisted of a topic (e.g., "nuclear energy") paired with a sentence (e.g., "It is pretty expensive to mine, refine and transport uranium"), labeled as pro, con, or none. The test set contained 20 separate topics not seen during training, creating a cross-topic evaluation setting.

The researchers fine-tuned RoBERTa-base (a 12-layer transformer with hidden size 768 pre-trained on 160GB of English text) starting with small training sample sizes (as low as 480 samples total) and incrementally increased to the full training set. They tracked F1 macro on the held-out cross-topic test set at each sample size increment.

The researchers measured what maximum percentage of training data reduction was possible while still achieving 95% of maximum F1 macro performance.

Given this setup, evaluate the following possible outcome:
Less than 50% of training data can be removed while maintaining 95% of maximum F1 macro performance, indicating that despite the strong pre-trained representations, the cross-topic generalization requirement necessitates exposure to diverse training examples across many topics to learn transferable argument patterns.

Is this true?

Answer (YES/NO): NO